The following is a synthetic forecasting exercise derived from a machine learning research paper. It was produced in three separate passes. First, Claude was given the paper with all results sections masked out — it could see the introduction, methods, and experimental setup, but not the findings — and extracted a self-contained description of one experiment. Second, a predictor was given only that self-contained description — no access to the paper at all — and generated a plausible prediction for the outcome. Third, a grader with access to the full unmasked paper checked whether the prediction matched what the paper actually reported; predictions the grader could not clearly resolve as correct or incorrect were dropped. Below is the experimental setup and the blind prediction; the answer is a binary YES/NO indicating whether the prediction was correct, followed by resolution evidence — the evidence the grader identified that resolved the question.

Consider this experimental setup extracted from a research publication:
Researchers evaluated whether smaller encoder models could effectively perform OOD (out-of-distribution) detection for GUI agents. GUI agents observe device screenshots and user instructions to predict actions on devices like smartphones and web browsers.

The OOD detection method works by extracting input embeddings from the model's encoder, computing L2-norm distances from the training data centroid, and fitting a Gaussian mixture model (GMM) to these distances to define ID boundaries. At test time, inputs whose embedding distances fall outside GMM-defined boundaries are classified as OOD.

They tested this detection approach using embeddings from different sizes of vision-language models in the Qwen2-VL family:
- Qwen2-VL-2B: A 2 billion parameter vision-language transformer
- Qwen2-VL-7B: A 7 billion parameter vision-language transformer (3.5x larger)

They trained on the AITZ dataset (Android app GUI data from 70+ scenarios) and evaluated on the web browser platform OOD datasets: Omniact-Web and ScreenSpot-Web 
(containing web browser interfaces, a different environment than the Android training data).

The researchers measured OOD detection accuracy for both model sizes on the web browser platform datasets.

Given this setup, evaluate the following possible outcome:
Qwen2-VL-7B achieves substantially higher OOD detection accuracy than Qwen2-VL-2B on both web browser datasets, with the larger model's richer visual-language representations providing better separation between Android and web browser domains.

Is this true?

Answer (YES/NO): NO